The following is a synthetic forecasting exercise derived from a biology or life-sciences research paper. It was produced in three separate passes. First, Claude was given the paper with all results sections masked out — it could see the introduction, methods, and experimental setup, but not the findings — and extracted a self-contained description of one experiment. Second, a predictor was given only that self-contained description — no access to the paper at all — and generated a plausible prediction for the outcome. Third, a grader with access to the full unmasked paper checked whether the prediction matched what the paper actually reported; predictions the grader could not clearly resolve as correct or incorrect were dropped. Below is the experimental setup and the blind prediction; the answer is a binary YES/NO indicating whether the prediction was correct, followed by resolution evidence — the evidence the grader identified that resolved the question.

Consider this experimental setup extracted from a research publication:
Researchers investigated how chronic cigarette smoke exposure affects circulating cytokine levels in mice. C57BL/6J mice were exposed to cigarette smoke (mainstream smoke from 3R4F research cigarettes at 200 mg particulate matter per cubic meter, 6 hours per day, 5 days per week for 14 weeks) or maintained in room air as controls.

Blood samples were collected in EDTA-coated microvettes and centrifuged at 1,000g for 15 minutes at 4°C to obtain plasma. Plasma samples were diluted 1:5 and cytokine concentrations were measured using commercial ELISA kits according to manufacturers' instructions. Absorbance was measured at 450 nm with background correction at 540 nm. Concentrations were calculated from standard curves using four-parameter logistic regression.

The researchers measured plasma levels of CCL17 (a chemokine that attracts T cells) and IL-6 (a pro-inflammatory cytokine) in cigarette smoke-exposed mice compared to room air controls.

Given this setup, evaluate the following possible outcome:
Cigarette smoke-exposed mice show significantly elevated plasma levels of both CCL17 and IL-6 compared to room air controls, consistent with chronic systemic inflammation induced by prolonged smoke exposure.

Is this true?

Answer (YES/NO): NO